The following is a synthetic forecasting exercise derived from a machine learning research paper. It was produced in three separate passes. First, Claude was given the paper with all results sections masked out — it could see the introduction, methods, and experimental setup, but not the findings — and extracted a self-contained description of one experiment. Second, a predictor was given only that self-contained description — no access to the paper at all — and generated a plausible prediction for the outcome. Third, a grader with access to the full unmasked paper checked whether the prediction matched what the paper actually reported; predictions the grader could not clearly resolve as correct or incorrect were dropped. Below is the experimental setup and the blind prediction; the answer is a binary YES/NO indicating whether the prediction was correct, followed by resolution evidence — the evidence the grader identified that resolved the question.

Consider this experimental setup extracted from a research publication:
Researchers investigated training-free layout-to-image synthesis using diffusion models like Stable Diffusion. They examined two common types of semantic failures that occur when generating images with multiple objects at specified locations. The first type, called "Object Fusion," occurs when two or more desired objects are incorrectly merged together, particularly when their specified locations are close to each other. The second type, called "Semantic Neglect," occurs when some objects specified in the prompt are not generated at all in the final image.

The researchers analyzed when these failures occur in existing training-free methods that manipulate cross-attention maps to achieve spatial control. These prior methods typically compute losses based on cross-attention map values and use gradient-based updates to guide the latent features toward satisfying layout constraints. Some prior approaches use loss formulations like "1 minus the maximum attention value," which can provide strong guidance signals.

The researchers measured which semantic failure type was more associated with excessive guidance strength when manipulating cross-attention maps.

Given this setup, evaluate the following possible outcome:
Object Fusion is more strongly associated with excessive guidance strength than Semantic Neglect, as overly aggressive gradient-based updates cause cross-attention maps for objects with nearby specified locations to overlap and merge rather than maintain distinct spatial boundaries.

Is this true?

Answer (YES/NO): NO